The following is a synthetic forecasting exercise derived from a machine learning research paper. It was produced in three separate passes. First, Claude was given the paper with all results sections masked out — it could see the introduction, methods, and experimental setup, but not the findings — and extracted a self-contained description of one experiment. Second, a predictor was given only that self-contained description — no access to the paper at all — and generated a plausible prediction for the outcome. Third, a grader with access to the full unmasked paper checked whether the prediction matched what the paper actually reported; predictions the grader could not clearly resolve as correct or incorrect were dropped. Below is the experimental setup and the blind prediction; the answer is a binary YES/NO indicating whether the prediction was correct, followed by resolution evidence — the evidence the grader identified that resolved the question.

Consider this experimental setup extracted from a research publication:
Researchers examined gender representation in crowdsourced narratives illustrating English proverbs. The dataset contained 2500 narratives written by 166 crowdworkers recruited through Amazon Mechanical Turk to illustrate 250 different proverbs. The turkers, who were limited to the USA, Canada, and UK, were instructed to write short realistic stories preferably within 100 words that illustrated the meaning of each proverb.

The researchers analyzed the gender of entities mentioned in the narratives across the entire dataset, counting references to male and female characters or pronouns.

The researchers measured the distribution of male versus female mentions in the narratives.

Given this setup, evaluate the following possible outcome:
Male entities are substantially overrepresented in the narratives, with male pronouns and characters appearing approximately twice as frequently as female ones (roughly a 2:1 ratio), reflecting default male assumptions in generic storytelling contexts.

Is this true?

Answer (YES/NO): NO